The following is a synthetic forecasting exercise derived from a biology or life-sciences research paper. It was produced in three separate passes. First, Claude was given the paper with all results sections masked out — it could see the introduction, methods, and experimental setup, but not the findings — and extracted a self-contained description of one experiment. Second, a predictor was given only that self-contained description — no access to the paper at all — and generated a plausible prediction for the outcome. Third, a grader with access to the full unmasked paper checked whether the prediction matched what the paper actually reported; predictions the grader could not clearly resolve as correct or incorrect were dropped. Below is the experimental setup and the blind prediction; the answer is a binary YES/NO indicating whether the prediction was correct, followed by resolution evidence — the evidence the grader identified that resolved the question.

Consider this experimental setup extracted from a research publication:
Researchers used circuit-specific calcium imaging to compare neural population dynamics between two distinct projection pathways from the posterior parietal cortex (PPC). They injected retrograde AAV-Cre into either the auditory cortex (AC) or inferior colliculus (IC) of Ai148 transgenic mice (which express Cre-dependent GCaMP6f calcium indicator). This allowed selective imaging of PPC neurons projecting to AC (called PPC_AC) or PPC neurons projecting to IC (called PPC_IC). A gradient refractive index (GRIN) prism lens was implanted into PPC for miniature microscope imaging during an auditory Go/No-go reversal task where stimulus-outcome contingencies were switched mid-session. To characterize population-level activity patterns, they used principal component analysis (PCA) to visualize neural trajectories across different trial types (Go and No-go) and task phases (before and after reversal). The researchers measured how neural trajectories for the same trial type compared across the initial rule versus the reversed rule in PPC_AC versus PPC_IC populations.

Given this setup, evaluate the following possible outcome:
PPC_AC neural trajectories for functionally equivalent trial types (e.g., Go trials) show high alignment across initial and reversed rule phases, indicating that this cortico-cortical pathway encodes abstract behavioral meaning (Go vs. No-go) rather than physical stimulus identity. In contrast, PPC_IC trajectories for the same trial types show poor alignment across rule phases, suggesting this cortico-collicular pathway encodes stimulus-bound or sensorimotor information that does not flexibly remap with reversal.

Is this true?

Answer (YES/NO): NO